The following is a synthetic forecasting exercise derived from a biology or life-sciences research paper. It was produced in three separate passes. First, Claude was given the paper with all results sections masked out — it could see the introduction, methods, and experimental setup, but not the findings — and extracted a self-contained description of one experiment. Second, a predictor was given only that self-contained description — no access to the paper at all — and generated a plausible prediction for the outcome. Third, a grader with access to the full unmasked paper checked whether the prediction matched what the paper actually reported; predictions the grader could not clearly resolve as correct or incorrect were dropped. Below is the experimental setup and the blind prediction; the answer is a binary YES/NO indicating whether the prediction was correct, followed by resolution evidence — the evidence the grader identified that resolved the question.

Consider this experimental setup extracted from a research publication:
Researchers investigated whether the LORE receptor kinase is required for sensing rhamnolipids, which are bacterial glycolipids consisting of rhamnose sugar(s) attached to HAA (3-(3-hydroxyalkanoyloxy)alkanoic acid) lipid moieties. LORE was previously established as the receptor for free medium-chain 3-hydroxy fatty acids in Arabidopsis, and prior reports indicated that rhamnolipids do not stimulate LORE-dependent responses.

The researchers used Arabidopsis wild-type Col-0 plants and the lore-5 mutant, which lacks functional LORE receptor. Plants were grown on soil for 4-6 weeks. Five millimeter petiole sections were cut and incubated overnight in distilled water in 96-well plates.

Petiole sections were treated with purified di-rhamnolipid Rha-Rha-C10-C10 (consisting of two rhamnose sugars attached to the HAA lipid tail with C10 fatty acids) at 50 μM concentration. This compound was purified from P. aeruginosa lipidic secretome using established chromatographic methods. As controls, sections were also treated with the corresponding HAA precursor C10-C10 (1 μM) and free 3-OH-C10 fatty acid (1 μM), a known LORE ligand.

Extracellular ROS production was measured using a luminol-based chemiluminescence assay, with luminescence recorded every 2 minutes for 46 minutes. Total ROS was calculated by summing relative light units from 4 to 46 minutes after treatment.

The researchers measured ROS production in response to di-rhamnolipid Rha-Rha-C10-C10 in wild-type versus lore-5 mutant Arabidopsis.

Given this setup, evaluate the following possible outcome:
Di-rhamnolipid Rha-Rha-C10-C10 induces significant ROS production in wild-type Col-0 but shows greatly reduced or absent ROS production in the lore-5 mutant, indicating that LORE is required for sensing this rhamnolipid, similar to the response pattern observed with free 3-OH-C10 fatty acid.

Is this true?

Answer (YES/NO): NO